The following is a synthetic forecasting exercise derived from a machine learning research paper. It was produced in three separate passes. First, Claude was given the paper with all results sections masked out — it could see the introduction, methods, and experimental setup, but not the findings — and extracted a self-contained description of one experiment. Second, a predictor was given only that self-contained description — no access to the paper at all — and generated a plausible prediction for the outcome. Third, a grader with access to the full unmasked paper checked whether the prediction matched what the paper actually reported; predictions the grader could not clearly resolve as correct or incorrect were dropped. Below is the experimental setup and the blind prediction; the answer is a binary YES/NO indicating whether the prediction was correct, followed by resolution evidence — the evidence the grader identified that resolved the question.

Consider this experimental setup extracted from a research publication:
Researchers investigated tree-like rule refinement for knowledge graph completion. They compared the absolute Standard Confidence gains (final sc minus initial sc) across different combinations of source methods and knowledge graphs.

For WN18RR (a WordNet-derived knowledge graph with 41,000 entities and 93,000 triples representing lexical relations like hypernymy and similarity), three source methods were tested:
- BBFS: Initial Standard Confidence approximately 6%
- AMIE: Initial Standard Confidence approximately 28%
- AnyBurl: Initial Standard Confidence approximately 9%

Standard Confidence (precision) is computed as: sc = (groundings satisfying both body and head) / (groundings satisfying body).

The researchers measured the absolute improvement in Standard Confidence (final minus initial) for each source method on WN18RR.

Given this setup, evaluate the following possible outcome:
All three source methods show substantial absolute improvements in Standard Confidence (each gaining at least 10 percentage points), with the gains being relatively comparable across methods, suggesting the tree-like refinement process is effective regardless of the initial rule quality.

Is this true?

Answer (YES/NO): NO